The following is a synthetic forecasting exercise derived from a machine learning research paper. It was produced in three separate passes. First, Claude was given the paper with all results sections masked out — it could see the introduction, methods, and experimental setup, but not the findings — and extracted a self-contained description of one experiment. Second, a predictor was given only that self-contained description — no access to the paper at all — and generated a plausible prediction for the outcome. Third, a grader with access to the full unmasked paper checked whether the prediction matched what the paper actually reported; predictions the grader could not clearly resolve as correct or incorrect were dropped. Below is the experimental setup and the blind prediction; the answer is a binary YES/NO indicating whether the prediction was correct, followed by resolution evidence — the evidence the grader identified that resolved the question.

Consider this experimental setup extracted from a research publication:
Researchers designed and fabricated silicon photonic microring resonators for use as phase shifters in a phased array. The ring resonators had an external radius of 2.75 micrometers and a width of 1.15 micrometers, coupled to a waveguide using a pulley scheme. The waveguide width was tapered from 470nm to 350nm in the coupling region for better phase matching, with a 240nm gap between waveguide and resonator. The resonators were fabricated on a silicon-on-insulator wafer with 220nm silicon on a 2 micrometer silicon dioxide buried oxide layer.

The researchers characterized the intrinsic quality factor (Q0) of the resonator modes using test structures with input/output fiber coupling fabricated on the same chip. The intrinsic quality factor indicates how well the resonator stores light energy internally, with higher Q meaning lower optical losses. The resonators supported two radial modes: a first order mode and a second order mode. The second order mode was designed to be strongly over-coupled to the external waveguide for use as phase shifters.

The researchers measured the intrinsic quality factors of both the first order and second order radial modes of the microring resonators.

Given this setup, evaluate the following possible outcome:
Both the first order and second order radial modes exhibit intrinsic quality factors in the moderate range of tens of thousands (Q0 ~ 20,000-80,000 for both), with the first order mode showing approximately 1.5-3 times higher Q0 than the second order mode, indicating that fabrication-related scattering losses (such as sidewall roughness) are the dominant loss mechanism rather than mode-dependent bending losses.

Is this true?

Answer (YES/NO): NO